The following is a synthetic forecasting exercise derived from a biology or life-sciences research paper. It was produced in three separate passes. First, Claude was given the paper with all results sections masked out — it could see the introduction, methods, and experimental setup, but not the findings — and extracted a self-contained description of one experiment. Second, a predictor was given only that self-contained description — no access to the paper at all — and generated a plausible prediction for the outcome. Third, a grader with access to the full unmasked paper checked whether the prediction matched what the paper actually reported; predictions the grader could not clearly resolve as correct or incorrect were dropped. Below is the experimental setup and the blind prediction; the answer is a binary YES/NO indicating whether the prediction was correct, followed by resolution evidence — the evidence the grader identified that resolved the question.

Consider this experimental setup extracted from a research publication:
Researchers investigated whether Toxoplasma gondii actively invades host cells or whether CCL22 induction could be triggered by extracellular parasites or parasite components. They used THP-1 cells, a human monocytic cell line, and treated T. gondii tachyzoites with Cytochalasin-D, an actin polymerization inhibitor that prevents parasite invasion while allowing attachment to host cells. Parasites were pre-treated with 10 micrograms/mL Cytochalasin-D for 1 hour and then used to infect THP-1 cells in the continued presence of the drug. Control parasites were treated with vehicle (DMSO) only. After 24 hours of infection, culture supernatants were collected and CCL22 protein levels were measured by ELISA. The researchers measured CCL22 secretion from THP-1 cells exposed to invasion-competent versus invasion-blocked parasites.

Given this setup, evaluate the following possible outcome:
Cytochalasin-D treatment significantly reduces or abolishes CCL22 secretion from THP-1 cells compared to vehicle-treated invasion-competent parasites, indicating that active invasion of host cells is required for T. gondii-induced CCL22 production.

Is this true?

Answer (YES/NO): YES